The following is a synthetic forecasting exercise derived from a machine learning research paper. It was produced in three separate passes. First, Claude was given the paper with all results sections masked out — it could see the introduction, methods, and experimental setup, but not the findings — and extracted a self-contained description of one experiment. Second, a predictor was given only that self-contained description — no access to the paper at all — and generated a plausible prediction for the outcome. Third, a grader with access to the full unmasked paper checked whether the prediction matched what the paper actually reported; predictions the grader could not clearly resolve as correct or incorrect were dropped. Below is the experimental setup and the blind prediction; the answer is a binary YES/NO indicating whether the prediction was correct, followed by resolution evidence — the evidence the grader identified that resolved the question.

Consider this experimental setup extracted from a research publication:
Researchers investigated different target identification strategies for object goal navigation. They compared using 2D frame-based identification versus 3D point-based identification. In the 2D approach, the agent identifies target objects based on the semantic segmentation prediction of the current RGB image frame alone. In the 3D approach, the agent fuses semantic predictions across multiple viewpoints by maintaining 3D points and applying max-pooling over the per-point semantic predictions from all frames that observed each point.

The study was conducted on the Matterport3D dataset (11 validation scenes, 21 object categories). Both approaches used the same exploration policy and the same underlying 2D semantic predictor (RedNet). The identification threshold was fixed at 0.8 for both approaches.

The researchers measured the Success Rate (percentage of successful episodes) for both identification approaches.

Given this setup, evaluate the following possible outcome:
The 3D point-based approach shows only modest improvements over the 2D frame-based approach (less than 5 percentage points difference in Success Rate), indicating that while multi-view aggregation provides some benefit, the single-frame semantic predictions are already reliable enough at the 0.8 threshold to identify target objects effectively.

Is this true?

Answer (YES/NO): YES